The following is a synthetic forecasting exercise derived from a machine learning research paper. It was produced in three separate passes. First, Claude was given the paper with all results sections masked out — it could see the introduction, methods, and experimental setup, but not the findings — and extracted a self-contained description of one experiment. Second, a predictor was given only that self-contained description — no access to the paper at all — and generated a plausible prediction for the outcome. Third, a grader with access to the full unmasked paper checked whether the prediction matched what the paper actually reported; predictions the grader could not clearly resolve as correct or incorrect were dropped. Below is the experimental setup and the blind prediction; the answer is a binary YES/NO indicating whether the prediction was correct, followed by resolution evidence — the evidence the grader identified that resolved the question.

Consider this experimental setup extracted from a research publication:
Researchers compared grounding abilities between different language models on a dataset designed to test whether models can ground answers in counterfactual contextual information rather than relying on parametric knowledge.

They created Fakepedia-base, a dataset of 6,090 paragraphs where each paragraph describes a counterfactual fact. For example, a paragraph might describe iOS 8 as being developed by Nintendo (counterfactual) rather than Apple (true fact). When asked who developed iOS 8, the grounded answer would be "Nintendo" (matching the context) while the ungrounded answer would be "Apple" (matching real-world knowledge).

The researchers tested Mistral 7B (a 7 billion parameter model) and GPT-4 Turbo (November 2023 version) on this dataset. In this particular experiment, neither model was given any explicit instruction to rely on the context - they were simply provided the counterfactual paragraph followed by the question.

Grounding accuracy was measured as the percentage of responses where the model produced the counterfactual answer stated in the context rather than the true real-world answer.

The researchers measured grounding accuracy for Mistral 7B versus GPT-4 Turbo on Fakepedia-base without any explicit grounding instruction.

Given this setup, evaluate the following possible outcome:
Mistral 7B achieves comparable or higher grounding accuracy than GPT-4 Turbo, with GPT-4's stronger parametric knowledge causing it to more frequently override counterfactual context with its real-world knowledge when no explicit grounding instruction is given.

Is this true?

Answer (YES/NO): YES